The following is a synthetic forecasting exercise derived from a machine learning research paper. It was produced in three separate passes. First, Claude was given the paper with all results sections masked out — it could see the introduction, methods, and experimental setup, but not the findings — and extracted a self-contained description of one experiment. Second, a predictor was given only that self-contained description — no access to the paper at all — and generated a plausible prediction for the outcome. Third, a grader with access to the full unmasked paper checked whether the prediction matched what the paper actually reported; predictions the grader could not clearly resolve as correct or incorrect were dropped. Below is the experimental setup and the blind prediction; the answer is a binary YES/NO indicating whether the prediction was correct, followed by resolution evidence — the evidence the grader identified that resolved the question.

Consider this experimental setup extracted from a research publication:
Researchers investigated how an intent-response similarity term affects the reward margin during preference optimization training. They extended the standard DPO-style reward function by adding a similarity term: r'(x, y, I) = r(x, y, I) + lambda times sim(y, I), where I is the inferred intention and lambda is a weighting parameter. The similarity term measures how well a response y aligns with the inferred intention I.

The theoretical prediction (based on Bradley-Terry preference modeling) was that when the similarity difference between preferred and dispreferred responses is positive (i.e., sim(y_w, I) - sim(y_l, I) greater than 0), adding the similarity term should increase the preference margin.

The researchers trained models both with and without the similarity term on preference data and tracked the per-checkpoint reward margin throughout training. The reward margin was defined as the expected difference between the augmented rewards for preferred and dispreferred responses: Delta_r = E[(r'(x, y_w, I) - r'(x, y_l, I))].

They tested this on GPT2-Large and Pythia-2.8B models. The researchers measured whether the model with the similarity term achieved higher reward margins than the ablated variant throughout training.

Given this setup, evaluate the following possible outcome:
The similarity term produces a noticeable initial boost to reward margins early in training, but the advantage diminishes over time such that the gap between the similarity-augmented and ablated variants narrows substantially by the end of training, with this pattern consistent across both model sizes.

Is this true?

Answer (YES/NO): NO